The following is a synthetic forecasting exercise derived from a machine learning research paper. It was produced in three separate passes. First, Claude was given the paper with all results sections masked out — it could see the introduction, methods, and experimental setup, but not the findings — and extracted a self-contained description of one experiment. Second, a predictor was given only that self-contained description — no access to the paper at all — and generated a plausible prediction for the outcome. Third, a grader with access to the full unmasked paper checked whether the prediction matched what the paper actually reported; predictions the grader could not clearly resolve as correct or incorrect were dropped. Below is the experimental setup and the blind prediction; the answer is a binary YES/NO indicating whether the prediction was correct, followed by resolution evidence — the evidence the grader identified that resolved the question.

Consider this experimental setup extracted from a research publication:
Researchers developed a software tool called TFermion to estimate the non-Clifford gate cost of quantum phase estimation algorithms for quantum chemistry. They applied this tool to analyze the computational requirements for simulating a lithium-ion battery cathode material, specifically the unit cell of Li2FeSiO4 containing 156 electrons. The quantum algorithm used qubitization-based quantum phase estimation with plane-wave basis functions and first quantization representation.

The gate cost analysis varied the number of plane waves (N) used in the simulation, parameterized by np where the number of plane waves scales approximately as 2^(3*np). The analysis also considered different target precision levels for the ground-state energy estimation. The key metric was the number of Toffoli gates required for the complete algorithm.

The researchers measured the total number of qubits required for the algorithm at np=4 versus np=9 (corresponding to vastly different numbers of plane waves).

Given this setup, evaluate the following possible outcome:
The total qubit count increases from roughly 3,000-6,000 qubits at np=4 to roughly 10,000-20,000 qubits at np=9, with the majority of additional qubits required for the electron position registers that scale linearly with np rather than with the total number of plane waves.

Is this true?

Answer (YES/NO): NO